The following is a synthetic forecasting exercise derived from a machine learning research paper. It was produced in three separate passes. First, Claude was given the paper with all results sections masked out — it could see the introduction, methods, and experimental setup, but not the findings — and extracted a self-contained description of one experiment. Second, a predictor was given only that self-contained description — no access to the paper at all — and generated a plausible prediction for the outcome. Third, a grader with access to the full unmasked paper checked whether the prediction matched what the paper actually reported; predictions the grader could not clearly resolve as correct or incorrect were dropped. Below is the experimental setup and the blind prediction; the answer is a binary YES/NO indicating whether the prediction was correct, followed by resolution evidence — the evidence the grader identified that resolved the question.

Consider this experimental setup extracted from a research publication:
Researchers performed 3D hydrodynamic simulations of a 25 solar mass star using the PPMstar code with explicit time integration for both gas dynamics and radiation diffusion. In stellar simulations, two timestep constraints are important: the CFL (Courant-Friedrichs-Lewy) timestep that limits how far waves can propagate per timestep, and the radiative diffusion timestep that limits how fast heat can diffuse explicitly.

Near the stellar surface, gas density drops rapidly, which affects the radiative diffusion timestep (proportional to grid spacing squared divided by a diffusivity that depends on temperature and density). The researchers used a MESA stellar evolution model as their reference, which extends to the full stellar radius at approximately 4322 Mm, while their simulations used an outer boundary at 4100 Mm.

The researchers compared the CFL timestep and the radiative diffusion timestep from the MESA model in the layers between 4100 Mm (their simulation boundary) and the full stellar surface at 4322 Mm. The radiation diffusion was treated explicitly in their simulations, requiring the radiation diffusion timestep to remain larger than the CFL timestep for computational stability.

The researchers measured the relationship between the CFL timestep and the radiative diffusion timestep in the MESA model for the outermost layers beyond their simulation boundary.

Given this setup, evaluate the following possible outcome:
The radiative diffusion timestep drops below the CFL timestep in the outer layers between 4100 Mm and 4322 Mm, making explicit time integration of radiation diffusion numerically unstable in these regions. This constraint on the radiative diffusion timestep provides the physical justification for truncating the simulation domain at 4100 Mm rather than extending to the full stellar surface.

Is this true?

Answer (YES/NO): YES